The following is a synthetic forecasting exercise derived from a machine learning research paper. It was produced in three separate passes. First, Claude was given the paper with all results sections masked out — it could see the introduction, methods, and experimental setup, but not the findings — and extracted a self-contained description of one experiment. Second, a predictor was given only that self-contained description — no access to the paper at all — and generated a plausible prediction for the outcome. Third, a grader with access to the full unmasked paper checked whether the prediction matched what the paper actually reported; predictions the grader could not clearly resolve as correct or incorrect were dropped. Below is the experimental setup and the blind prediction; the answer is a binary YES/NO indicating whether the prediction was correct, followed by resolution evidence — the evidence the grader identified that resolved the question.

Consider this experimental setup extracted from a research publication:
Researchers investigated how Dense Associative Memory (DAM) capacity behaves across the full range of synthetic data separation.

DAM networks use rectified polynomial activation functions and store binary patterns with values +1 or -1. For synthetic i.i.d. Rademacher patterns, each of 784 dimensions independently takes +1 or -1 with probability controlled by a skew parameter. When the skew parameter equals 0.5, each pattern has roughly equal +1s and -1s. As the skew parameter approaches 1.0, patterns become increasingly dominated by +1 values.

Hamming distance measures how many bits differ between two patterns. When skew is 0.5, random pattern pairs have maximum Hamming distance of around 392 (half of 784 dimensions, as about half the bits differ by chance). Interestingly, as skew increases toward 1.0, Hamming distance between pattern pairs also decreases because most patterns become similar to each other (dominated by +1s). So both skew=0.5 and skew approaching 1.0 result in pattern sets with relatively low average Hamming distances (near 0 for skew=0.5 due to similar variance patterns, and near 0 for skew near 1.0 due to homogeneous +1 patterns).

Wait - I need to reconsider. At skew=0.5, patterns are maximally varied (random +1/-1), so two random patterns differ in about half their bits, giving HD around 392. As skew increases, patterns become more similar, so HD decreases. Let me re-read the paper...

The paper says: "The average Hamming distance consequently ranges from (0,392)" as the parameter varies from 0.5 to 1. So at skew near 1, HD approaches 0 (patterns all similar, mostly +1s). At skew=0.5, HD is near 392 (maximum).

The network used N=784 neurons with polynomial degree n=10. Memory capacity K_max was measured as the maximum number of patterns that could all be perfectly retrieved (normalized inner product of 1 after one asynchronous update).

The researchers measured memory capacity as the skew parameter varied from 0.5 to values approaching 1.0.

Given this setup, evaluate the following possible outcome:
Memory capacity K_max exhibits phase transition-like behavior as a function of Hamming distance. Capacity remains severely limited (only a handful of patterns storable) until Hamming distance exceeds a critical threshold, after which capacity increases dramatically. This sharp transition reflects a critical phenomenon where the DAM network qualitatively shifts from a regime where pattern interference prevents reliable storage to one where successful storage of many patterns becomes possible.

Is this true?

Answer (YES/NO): NO